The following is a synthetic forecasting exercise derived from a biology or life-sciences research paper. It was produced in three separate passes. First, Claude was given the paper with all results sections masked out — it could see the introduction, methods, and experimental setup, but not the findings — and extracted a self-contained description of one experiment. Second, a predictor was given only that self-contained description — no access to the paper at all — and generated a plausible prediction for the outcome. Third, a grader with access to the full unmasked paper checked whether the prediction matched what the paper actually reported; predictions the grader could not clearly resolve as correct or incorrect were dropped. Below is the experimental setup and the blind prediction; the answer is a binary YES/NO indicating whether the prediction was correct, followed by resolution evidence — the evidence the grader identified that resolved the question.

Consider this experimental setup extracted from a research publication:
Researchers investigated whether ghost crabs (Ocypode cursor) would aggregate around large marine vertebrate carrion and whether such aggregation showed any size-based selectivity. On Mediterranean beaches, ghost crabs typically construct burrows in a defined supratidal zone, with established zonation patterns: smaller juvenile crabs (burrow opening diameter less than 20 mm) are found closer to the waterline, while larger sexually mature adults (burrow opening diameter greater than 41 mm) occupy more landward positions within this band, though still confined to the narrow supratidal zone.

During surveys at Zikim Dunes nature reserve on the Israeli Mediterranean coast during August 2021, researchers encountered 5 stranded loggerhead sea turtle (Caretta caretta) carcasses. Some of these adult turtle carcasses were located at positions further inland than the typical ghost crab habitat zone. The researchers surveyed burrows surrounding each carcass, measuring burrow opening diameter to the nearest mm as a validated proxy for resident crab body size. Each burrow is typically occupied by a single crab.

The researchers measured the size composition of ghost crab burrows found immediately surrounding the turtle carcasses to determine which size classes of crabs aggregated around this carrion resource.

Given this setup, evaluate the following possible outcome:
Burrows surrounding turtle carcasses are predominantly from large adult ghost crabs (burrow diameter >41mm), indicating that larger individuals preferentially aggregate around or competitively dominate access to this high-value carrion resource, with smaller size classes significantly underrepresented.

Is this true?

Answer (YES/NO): YES